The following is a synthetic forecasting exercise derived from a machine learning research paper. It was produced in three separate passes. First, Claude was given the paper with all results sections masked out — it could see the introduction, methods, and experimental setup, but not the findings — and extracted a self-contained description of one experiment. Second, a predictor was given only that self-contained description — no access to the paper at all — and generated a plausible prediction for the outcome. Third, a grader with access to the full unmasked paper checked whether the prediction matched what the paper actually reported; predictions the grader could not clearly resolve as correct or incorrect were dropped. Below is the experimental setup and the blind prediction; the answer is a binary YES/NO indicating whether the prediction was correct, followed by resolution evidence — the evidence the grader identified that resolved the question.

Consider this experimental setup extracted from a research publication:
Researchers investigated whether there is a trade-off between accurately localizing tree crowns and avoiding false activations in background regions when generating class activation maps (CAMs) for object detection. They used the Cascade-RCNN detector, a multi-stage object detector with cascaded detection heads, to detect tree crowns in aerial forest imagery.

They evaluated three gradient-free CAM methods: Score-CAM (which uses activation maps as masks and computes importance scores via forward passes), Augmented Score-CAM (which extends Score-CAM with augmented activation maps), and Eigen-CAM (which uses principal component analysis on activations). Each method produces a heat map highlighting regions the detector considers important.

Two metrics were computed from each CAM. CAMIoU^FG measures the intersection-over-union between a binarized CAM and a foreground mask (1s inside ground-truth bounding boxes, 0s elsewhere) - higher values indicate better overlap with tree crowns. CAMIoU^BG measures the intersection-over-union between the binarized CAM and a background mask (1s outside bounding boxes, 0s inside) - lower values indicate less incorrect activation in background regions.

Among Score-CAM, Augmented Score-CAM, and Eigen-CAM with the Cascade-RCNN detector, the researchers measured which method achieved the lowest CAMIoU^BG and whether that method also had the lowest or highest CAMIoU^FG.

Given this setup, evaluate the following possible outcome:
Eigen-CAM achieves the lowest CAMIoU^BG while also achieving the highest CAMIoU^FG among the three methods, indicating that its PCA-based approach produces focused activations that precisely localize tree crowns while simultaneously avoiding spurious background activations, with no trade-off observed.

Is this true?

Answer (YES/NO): NO